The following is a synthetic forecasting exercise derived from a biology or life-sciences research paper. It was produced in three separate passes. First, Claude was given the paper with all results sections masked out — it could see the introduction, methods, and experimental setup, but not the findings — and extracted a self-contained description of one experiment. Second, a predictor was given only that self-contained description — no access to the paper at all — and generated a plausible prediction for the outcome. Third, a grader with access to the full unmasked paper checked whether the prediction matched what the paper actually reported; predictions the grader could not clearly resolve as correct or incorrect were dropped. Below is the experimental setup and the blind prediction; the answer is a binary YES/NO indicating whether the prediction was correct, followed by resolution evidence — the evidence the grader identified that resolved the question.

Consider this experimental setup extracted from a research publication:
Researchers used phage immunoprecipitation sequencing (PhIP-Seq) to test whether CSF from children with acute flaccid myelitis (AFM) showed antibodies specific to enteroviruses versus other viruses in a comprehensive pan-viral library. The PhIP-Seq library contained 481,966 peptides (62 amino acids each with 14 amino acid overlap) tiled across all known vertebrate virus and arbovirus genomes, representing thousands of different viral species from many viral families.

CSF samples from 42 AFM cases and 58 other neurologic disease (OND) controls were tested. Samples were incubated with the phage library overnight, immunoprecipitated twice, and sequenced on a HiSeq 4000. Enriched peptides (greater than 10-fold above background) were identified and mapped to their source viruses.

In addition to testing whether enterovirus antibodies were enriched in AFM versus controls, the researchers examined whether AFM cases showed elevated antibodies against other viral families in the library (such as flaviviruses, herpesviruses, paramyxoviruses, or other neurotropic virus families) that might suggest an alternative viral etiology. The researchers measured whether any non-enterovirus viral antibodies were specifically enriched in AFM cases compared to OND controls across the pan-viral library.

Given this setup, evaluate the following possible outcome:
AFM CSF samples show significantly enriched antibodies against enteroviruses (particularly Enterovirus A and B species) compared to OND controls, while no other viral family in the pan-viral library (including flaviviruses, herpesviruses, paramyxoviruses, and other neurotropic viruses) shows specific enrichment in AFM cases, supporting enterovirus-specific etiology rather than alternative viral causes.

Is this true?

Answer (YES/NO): NO